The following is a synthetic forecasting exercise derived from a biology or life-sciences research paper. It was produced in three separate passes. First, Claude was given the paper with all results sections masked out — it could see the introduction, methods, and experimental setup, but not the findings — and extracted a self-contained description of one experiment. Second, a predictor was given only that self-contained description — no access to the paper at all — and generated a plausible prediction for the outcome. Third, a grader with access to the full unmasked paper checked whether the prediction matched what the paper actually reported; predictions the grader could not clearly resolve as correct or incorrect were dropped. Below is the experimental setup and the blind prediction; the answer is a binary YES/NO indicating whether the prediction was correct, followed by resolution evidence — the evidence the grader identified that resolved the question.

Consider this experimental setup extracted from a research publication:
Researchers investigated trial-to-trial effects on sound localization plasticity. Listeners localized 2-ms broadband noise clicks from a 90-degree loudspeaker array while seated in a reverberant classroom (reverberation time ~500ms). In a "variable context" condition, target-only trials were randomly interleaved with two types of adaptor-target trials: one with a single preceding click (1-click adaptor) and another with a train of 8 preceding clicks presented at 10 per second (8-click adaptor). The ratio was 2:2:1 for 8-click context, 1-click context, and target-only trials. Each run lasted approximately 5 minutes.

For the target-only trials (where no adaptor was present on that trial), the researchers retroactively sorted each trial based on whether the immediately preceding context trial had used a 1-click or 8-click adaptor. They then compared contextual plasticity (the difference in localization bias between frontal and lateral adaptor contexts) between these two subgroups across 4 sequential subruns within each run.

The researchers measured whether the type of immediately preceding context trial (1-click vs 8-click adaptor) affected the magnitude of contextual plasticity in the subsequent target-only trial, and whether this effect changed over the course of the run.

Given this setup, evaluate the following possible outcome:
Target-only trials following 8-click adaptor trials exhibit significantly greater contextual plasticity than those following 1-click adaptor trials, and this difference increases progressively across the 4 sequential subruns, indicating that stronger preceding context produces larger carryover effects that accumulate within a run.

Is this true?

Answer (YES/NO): NO